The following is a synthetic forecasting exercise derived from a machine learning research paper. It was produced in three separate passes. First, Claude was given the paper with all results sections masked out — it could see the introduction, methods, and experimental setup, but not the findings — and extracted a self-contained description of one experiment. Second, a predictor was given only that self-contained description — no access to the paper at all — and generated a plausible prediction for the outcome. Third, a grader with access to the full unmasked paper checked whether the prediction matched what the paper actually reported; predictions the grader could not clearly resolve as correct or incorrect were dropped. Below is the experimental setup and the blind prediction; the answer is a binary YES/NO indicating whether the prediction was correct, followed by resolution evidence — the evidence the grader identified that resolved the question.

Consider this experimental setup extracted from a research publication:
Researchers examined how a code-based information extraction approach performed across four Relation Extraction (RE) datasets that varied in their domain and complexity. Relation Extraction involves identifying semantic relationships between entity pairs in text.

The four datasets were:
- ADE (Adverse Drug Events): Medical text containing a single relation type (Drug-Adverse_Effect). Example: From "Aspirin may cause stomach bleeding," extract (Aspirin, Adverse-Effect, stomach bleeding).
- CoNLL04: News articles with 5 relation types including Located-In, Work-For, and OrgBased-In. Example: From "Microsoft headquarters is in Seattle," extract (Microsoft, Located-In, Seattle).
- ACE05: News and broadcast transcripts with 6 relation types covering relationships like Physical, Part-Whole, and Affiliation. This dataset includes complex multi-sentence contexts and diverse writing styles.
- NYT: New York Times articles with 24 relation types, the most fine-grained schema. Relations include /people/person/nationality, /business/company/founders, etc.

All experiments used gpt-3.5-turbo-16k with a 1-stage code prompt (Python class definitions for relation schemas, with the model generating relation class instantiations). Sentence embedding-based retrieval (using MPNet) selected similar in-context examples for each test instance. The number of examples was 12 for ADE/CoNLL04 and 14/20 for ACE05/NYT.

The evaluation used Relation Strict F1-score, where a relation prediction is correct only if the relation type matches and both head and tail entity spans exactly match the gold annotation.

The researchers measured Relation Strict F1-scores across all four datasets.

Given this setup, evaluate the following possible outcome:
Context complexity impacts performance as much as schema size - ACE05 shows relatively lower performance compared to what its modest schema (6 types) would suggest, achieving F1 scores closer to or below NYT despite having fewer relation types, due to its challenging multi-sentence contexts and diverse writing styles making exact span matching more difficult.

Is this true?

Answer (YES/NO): YES